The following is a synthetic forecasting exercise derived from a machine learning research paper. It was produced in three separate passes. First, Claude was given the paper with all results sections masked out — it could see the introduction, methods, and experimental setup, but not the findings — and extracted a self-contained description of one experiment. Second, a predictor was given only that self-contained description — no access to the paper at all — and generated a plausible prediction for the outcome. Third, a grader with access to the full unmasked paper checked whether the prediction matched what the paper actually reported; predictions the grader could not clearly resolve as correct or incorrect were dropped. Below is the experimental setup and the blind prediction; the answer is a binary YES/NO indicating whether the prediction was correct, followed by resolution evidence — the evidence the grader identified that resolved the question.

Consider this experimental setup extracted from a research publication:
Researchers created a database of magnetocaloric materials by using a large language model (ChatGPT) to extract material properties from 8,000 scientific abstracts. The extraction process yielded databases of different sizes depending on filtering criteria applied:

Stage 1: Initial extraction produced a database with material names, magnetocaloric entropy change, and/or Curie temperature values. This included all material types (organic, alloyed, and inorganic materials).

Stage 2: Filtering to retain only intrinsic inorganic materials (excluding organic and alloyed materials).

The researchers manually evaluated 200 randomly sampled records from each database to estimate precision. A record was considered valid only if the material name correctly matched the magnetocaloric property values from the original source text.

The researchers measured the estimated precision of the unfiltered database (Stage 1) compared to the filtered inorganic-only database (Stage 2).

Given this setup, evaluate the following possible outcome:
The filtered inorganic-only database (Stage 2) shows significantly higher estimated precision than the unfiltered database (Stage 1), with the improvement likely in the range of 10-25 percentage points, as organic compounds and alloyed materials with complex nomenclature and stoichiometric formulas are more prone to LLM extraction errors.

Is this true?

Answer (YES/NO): NO